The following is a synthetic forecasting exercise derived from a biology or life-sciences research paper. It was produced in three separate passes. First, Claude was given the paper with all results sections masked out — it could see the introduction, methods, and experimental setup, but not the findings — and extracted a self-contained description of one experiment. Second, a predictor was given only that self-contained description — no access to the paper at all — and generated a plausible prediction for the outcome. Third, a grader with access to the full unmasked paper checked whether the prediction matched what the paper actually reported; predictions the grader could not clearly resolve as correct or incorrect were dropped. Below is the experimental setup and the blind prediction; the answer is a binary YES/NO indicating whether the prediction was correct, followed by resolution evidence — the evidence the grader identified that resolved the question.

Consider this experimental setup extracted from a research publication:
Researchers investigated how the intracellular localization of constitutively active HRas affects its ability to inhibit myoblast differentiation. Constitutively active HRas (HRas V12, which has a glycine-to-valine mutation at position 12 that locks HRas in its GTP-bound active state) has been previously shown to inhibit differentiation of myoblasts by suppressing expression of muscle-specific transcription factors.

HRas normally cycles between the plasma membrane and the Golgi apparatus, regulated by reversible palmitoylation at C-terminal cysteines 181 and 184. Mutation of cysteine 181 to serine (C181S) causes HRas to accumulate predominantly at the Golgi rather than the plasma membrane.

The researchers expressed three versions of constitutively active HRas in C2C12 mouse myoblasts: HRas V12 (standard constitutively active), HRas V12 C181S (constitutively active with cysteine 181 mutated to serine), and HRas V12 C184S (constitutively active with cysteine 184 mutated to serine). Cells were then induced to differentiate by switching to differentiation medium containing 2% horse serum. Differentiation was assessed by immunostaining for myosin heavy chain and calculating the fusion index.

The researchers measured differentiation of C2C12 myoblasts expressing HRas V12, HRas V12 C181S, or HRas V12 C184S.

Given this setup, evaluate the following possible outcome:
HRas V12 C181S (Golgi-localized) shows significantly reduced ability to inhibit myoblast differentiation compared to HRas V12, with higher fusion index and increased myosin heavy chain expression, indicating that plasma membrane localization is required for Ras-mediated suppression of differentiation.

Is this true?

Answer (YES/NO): YES